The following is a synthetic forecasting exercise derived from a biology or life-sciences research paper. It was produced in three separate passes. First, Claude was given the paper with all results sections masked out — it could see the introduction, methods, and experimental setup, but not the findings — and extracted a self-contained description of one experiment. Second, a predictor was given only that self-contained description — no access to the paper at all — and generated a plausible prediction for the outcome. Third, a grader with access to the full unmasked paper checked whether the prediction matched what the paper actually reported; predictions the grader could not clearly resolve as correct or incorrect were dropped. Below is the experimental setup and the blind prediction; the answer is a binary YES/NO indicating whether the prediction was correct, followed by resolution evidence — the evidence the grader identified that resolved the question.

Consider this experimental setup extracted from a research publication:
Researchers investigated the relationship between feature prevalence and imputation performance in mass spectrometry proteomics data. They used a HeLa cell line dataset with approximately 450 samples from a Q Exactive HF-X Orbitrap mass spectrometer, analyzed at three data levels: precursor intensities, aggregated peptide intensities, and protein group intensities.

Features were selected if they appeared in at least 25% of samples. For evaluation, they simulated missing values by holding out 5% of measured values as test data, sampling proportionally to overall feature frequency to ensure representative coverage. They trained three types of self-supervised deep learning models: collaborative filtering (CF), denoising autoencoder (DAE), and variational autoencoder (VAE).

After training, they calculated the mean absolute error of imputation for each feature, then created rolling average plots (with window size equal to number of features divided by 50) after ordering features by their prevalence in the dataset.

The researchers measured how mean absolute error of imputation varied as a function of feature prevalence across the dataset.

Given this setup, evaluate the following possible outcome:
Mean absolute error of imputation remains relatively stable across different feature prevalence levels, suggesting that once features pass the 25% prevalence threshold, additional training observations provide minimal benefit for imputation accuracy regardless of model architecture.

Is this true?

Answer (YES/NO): NO